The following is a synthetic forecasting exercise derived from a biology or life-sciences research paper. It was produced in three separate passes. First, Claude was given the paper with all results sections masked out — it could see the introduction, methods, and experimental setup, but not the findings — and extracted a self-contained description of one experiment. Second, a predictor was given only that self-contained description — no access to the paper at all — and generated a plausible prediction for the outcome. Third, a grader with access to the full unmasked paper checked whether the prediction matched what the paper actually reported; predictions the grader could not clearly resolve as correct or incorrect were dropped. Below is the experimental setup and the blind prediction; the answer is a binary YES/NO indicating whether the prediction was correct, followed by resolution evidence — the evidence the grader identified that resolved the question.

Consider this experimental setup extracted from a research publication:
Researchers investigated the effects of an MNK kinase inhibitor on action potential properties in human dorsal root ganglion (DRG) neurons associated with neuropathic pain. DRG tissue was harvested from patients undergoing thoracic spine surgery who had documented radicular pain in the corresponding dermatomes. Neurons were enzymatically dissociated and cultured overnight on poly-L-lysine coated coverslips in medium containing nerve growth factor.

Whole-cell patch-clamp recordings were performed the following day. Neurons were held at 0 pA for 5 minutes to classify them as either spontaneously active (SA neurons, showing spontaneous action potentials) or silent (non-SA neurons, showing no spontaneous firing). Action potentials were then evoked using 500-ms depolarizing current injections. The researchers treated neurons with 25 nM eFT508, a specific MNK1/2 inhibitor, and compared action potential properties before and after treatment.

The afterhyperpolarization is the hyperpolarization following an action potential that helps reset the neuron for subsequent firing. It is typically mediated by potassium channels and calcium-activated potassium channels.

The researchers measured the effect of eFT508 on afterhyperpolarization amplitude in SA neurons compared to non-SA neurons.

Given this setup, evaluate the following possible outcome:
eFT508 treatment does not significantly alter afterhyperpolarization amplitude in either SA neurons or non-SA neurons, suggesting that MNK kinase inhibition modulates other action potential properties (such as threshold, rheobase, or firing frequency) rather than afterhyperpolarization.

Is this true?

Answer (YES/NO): NO